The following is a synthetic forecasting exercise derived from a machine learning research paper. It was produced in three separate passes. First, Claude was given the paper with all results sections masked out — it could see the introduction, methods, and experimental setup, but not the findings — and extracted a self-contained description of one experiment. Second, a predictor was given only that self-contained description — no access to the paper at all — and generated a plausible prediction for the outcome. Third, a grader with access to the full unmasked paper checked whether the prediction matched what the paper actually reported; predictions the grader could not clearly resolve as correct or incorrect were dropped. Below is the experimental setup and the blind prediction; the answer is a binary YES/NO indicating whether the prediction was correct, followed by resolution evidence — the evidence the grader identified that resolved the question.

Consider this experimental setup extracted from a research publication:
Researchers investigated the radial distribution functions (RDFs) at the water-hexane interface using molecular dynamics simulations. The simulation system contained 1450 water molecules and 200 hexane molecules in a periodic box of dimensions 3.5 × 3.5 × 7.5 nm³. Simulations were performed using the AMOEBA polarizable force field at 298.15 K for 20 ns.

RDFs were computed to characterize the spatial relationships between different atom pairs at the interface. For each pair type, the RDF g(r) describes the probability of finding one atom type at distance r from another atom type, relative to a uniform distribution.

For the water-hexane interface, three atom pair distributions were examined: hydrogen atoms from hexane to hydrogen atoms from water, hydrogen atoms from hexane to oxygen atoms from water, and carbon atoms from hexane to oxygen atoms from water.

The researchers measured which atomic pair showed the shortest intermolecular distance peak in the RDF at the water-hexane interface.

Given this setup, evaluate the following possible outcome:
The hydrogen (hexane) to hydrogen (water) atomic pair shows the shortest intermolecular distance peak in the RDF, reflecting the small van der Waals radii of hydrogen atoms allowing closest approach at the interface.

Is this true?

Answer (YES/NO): YES